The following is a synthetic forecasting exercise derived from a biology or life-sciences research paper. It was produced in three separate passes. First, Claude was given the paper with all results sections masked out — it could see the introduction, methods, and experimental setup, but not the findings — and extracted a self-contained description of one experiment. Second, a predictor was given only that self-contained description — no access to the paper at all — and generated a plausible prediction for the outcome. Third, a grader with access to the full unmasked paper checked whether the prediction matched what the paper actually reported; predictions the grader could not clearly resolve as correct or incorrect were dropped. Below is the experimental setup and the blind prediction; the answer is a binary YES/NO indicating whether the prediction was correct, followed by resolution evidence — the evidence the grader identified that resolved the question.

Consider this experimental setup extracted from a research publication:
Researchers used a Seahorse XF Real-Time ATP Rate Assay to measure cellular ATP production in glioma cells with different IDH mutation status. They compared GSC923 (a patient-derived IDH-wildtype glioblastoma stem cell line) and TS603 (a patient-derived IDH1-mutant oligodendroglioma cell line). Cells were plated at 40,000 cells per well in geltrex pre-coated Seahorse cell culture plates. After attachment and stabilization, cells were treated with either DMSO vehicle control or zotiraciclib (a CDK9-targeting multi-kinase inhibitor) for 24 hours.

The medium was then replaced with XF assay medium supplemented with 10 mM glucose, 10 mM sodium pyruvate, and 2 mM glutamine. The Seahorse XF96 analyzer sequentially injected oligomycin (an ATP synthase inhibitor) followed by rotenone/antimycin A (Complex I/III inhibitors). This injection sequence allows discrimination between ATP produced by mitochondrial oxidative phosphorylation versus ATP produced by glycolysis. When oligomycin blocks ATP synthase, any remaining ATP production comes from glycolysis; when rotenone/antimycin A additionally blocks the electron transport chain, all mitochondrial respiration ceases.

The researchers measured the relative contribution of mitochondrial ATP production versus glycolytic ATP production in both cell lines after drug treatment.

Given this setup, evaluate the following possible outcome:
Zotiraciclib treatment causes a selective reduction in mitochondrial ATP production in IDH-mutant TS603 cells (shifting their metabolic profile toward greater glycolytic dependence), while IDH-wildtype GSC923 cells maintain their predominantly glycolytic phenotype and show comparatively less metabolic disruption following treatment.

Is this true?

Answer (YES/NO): NO